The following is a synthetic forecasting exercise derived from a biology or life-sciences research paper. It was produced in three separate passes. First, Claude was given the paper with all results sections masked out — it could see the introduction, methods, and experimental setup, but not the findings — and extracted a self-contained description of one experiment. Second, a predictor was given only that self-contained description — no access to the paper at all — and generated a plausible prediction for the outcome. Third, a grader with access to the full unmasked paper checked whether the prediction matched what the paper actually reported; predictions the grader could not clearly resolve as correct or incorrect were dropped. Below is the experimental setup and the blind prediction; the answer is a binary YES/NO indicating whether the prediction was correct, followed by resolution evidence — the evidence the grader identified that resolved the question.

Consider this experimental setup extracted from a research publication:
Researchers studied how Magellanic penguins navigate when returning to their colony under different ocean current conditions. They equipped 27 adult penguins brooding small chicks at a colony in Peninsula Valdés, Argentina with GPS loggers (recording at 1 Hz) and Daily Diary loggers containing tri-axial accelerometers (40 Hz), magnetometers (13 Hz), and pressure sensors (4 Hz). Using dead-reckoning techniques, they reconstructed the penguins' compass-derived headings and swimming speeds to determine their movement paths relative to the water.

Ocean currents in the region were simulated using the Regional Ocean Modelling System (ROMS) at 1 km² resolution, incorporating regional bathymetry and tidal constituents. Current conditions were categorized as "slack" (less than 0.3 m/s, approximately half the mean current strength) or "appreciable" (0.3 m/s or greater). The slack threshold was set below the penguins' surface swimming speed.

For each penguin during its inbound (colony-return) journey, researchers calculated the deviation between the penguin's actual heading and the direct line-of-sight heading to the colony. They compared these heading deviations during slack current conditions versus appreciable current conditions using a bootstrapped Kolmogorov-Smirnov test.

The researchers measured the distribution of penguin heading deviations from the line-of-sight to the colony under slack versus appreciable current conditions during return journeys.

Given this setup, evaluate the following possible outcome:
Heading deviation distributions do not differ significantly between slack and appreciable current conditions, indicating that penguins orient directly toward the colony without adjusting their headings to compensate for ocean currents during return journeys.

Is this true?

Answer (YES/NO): NO